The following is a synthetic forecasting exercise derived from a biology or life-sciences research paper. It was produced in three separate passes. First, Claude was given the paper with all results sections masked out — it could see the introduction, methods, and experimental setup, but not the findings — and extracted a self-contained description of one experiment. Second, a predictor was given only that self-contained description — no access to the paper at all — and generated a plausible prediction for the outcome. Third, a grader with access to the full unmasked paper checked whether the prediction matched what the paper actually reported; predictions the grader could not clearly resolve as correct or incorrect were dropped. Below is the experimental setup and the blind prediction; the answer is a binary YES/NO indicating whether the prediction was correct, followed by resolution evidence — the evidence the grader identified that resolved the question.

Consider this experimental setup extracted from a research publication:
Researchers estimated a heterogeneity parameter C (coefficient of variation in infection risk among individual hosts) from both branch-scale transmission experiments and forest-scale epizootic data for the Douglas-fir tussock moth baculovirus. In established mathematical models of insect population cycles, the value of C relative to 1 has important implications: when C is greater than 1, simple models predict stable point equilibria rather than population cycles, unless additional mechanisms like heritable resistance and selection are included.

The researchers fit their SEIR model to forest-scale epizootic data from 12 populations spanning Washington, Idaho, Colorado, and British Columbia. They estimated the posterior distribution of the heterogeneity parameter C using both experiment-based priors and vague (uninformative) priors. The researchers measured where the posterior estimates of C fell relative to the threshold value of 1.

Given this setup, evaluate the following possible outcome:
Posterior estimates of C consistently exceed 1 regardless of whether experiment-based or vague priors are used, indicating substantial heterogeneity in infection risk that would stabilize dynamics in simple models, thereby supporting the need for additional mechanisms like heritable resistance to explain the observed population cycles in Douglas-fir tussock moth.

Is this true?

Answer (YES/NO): YES